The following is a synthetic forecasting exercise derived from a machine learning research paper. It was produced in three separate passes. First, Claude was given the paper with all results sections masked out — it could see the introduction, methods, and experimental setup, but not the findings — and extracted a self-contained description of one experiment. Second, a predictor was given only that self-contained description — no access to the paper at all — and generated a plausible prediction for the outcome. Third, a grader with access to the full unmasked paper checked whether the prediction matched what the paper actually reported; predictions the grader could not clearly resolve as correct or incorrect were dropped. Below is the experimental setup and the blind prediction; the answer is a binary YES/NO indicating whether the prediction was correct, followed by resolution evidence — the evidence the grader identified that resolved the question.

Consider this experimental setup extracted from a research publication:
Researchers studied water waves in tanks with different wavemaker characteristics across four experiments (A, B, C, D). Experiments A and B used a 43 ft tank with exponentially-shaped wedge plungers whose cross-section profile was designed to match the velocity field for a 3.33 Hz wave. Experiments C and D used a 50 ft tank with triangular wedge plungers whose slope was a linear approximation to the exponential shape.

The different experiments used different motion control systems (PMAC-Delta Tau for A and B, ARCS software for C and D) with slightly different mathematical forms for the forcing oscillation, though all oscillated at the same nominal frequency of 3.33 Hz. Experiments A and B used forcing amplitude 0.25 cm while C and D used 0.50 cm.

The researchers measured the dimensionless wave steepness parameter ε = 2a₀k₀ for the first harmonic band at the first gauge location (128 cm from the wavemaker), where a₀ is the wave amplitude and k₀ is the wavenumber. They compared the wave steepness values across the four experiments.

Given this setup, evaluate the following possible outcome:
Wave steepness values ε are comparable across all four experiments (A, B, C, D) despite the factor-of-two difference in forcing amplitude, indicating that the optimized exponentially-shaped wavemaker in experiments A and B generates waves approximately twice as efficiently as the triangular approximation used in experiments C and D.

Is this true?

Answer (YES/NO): NO